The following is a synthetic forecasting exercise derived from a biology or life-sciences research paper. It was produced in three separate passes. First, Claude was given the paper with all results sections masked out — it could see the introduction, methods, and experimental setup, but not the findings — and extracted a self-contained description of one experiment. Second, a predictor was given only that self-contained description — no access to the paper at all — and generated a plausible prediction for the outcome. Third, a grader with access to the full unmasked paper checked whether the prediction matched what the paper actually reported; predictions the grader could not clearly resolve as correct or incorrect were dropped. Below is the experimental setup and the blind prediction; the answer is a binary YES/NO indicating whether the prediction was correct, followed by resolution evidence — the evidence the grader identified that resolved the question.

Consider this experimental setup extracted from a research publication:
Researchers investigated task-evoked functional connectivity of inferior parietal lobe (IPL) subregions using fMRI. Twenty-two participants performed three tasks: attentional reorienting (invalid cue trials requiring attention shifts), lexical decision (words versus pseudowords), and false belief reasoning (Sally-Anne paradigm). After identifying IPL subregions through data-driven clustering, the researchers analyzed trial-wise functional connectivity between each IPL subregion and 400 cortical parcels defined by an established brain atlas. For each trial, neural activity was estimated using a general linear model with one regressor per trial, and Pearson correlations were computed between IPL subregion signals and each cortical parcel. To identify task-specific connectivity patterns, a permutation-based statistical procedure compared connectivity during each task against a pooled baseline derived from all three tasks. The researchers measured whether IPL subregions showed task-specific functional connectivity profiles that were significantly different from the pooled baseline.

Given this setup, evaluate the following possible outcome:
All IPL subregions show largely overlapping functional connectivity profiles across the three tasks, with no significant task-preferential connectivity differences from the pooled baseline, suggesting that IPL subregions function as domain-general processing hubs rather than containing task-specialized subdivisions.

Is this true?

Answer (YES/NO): NO